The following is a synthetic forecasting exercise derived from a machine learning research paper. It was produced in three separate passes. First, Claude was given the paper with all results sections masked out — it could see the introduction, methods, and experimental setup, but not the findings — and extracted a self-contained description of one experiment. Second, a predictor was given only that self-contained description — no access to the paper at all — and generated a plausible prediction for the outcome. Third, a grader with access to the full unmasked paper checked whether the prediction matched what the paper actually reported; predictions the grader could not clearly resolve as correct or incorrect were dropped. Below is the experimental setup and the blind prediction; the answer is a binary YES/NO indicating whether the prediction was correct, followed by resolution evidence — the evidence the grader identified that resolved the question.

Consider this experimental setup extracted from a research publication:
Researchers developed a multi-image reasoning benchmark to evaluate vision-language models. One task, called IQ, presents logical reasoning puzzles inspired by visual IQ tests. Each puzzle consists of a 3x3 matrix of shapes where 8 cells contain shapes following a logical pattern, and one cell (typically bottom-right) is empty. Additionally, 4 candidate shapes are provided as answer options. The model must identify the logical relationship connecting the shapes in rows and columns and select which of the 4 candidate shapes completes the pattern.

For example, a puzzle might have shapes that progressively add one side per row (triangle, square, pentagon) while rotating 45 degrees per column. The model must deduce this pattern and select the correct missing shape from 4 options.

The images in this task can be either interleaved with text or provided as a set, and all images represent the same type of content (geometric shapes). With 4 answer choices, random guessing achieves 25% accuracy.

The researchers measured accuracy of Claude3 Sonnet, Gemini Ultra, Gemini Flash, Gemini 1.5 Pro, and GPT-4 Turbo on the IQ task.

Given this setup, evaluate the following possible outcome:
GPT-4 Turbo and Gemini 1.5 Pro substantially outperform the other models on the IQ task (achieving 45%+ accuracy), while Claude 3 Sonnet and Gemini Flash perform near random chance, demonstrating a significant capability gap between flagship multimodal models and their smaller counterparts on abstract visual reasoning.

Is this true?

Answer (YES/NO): NO